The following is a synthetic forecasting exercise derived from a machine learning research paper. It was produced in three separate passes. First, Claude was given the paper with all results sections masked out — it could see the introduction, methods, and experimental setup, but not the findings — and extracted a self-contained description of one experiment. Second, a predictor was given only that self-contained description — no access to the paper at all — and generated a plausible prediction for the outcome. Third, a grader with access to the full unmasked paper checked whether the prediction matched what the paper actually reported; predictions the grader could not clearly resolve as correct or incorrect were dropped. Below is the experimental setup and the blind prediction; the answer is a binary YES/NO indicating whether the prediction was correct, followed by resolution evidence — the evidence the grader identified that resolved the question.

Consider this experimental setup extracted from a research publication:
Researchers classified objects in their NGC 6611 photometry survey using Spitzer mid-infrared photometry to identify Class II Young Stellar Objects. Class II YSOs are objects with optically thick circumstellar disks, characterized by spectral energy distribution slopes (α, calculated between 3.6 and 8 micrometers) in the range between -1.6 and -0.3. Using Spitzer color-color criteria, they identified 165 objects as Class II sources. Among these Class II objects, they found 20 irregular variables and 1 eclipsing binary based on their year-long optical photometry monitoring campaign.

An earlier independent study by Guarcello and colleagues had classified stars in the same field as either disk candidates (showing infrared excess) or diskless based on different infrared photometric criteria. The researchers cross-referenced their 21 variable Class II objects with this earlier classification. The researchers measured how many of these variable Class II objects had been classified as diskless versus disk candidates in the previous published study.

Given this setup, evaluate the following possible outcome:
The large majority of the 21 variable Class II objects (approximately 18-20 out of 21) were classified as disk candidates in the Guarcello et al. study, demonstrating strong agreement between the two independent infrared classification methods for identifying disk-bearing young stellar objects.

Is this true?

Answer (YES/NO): YES